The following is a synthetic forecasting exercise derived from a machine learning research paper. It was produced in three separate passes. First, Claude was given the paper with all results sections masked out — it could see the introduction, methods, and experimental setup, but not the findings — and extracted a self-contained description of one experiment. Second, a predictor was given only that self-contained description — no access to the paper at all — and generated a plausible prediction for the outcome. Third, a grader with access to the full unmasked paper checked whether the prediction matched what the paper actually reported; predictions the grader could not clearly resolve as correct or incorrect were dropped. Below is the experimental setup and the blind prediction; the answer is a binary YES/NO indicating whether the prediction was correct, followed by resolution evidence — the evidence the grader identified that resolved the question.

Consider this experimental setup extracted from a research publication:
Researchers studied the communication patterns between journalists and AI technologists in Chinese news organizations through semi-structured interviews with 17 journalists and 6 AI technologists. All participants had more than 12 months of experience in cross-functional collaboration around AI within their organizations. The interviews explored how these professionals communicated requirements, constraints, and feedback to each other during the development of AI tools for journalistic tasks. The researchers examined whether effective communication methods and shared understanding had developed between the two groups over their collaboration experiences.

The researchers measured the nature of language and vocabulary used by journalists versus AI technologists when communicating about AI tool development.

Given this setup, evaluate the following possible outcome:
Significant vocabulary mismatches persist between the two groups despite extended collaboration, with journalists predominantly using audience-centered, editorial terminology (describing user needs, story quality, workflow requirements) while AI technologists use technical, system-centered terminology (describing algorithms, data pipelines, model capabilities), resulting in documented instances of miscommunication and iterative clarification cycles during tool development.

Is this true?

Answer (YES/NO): YES